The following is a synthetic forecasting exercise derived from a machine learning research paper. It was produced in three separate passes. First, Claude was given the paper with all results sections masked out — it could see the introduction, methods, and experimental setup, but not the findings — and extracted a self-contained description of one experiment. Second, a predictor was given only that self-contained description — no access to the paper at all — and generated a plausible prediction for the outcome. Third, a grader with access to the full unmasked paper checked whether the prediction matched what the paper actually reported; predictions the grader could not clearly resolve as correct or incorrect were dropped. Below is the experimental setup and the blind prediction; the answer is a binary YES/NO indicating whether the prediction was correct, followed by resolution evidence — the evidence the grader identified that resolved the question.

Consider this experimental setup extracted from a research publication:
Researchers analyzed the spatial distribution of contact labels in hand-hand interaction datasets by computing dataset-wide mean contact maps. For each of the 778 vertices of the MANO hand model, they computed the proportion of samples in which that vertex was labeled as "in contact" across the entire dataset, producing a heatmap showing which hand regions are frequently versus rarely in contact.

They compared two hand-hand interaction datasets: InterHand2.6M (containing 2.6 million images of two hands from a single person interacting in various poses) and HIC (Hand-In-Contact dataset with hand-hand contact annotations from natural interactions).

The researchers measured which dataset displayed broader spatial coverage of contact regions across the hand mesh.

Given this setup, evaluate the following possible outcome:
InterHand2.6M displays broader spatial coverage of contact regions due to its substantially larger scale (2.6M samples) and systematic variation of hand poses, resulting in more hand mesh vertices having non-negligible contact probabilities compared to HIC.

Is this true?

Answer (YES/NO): YES